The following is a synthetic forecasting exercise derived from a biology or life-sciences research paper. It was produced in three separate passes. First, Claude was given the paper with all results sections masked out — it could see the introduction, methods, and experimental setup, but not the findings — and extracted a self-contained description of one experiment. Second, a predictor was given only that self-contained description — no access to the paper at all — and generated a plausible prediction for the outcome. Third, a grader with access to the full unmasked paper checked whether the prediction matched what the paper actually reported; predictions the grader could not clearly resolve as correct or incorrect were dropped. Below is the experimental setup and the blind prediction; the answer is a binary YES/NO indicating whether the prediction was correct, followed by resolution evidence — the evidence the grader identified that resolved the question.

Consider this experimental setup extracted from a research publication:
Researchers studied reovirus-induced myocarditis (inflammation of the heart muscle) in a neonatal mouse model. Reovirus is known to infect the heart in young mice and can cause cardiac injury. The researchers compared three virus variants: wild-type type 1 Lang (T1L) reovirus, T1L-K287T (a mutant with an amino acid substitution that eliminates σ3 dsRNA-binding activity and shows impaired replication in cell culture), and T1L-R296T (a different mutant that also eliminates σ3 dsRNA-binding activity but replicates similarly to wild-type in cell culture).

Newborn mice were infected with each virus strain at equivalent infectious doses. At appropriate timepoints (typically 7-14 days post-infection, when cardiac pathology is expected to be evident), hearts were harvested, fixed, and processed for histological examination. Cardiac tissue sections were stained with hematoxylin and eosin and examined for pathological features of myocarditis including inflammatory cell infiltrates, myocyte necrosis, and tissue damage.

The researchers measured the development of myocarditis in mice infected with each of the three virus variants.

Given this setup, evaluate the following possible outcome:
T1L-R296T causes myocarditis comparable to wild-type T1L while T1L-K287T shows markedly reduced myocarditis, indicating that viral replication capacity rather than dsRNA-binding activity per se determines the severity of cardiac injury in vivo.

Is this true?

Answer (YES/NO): YES